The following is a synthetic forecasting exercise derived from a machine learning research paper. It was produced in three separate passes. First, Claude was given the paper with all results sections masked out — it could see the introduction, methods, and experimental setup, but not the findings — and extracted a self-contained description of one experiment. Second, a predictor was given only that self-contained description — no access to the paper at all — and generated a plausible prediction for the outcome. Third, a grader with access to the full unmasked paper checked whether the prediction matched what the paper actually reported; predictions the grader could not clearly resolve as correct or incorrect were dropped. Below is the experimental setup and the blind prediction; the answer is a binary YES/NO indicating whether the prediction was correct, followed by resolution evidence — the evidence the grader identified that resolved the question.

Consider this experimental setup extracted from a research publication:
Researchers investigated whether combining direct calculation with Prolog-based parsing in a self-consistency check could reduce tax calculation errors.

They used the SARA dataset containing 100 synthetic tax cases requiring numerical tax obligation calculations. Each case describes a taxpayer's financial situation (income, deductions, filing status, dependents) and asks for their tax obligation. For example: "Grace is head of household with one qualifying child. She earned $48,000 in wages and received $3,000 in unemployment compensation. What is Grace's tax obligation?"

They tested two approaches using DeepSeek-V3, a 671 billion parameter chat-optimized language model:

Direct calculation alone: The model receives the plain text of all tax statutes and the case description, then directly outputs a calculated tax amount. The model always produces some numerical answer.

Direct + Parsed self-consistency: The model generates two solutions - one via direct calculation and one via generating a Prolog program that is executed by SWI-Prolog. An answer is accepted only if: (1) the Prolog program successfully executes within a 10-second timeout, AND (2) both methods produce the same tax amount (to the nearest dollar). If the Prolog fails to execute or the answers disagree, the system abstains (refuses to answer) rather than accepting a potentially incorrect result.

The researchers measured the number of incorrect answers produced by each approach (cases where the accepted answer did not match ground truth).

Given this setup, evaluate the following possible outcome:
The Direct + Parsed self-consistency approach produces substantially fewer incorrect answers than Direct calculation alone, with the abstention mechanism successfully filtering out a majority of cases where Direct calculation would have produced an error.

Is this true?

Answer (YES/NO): YES